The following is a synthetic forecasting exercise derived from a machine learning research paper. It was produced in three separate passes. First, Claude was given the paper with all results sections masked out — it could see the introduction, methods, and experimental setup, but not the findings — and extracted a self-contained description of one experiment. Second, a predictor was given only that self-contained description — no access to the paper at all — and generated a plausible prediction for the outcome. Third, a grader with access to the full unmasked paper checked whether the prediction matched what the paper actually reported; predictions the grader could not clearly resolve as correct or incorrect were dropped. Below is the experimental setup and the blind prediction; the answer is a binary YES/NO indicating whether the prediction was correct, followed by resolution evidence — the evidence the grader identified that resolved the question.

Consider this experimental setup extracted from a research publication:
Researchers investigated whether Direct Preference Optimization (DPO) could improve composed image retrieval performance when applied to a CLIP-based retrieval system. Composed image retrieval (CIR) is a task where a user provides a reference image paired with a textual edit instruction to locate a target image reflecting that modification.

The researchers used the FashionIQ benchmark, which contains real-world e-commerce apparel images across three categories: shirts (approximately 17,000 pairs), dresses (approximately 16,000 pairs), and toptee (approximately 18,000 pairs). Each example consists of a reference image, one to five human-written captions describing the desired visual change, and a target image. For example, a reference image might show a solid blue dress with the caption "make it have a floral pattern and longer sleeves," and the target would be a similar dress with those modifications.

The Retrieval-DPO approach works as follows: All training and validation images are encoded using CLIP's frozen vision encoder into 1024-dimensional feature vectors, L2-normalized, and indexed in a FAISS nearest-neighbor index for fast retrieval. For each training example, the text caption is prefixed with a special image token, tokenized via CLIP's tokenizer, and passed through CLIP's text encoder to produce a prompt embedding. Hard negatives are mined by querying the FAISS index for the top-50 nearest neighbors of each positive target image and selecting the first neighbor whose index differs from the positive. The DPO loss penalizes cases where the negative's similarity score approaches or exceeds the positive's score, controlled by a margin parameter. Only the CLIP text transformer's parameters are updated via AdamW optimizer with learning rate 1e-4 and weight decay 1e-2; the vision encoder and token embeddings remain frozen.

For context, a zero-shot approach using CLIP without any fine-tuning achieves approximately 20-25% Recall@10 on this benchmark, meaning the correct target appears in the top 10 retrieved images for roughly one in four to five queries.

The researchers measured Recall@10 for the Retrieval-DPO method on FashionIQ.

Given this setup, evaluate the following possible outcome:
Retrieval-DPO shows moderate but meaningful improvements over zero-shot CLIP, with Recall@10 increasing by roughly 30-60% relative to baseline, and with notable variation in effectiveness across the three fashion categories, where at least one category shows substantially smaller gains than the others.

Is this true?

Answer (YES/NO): NO